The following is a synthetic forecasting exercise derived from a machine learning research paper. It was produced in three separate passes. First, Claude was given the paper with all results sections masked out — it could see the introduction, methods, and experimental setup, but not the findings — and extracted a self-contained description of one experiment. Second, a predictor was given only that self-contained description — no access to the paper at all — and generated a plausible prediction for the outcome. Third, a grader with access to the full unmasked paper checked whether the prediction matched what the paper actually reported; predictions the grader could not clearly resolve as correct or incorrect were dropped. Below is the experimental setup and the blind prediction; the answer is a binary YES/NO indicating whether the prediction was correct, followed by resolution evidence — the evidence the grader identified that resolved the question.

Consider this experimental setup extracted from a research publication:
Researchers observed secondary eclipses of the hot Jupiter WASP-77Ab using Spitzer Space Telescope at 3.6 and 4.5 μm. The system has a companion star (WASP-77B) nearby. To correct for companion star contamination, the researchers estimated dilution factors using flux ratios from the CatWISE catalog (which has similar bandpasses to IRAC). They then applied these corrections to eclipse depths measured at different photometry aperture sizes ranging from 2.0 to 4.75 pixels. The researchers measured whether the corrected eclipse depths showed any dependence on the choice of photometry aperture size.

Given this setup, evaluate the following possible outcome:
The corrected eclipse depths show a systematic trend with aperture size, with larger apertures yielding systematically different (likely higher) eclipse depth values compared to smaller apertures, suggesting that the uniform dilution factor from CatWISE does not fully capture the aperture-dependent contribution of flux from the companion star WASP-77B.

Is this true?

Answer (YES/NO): NO